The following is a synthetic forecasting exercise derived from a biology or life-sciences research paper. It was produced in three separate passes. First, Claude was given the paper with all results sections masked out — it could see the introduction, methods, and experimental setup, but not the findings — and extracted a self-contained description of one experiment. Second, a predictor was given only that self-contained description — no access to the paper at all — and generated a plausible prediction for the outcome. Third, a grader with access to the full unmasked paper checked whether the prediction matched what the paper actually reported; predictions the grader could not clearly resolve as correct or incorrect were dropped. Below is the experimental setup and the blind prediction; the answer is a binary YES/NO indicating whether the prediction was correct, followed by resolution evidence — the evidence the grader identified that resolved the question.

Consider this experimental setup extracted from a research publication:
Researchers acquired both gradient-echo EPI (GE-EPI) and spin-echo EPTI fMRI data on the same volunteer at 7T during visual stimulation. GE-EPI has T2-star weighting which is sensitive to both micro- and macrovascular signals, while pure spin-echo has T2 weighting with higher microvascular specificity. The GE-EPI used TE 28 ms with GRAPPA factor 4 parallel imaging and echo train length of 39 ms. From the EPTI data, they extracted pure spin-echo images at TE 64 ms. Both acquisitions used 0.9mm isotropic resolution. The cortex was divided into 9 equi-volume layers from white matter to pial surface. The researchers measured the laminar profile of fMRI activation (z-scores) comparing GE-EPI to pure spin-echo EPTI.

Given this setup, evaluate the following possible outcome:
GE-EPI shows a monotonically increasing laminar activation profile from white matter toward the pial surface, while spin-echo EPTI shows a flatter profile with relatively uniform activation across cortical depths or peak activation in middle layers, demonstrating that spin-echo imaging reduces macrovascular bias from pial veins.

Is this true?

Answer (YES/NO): YES